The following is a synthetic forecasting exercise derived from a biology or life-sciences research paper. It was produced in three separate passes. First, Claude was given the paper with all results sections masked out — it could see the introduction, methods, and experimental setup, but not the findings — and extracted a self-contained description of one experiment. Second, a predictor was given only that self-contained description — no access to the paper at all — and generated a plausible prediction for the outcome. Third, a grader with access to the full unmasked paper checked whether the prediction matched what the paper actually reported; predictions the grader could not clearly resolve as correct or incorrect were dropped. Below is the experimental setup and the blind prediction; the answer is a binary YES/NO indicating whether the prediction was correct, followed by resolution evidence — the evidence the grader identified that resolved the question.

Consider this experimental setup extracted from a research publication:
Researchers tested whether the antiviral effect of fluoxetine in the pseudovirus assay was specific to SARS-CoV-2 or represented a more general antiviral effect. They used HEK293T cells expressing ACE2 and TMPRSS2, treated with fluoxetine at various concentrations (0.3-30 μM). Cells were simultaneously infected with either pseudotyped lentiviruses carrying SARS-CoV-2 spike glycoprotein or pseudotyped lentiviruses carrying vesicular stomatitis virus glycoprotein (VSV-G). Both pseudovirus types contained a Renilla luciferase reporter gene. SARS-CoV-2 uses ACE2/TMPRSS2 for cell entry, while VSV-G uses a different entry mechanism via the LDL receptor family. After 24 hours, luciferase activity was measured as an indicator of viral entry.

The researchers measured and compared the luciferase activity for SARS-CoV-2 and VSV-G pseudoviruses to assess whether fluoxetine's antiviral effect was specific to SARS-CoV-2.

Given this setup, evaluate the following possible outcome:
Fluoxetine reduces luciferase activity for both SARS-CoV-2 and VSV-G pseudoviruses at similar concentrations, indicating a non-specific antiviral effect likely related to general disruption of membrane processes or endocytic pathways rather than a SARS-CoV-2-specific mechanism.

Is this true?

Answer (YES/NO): NO